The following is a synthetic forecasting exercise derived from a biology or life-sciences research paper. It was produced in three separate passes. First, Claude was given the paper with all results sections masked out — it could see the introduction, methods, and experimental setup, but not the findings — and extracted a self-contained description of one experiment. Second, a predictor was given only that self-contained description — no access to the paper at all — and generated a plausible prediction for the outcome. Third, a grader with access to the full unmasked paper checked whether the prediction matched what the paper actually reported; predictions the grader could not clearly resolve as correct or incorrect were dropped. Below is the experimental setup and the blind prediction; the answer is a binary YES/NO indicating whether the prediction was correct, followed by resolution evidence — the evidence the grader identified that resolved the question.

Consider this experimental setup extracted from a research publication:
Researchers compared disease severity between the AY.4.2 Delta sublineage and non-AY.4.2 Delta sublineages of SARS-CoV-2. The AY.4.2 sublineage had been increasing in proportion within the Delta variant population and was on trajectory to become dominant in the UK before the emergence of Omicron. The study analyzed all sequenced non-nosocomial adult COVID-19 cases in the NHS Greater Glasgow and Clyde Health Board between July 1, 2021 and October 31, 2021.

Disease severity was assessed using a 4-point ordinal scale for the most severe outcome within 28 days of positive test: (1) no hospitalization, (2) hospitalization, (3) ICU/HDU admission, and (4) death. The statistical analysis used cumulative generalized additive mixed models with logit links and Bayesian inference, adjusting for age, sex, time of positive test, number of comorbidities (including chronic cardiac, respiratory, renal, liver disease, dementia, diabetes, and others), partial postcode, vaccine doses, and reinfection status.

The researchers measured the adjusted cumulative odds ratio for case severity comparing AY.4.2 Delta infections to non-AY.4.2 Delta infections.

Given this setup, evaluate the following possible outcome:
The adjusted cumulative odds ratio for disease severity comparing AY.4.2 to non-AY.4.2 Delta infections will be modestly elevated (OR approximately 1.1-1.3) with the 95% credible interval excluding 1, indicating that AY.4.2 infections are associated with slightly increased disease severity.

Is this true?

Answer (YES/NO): NO